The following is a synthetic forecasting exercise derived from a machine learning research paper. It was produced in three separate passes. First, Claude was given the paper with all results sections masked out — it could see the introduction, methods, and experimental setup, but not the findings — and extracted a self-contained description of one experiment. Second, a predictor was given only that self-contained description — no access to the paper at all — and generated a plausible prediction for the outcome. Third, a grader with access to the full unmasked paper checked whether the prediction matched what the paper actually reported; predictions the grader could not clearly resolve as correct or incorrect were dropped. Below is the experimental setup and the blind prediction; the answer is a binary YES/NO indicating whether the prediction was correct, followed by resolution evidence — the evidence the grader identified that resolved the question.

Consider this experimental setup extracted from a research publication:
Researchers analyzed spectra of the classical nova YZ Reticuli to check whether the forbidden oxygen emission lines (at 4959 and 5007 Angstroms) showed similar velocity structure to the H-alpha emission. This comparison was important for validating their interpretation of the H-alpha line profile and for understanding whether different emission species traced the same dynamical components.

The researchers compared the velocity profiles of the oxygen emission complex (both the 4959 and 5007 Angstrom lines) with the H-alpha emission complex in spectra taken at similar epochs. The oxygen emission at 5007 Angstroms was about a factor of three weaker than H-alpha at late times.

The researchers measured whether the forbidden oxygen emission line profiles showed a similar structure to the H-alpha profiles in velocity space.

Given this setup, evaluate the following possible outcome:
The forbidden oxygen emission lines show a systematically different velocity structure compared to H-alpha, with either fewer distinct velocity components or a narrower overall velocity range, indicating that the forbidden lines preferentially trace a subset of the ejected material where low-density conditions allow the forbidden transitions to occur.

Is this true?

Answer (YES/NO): NO